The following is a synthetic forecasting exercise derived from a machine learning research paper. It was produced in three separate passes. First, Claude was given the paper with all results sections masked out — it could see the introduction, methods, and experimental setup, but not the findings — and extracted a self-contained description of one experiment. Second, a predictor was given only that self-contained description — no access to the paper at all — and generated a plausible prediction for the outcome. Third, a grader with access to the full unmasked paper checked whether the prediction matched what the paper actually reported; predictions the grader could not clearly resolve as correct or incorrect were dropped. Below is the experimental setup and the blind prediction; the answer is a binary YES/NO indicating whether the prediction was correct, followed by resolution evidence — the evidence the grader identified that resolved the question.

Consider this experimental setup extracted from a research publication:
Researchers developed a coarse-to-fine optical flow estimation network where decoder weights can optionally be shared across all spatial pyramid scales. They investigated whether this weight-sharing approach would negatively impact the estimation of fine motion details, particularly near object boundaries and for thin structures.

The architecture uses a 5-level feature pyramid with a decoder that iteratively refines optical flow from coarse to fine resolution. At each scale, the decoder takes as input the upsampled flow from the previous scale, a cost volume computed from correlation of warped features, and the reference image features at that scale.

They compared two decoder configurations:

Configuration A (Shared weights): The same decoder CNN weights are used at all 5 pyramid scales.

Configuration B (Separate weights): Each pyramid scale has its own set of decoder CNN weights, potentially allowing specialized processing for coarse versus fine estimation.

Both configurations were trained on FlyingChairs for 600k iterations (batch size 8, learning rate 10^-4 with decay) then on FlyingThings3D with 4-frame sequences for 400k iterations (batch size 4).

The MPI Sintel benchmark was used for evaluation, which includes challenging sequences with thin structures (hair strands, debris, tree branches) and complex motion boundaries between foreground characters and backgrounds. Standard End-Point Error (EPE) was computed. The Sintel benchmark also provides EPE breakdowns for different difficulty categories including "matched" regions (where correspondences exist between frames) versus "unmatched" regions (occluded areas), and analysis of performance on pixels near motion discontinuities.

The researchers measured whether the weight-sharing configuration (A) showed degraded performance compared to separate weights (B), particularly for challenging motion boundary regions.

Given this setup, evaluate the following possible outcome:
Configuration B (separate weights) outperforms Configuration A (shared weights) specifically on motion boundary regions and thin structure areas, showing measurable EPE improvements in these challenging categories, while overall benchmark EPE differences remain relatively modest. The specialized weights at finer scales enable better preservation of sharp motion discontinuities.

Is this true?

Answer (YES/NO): NO